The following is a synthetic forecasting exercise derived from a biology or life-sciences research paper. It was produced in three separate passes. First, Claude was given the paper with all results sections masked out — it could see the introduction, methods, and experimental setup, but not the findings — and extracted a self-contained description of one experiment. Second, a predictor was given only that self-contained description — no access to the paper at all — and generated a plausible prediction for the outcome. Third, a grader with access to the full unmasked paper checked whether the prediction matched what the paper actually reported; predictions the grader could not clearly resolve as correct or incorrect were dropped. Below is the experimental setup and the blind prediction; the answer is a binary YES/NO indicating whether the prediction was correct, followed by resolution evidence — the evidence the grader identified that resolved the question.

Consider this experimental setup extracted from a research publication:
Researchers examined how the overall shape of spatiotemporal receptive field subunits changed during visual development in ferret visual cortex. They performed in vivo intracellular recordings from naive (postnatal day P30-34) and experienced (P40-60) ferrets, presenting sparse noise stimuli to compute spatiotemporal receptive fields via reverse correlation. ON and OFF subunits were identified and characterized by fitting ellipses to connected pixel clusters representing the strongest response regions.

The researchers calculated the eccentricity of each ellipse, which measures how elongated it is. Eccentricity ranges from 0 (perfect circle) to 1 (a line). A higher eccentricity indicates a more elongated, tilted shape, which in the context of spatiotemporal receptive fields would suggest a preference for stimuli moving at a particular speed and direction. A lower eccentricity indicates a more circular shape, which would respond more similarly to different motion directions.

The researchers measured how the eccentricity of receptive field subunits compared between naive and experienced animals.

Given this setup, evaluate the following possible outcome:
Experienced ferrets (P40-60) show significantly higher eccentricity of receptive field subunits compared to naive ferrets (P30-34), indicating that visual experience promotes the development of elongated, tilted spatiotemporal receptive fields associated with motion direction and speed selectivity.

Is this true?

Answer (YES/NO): YES